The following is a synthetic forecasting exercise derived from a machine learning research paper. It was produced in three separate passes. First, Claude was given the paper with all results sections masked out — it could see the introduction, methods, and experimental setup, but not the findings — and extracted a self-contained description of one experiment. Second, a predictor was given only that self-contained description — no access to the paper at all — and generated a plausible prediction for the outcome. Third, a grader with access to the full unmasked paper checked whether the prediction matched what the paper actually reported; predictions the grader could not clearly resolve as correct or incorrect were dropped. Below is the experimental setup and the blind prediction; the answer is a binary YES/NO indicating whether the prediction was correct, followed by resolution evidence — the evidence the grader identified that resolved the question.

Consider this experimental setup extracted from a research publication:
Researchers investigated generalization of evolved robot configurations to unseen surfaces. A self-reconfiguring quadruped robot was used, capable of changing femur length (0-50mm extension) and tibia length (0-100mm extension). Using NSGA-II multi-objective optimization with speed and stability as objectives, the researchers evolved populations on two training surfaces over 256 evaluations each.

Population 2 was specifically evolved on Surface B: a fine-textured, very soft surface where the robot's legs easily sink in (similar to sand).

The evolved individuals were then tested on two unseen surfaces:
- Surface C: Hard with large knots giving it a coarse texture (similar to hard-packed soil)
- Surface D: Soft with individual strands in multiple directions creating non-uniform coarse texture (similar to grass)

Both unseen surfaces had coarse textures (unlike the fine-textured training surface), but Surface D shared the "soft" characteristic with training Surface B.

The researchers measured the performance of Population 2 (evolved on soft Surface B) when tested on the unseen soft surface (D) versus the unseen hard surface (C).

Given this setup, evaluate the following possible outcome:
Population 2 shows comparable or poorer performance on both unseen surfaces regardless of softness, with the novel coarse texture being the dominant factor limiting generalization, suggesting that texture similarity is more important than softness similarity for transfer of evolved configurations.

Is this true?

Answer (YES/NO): NO